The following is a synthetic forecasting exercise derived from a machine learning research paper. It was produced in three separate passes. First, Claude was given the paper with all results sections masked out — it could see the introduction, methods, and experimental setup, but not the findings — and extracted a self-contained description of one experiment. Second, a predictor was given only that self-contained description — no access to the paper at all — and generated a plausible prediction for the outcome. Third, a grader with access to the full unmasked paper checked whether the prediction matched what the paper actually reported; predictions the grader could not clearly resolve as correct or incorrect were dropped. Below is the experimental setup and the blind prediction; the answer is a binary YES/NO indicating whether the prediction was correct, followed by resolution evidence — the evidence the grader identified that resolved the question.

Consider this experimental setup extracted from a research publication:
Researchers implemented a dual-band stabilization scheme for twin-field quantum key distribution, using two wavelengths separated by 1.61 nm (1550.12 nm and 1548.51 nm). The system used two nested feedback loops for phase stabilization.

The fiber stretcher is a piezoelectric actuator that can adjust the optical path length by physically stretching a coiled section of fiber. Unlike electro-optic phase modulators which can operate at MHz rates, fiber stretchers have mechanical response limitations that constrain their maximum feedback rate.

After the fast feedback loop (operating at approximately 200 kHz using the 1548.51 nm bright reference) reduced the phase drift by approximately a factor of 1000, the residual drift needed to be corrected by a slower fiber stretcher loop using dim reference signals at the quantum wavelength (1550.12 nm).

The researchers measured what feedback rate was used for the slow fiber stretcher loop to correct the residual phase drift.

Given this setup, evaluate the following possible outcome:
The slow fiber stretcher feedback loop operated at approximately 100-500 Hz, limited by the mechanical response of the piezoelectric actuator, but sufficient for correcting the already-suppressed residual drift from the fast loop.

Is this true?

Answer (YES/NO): NO